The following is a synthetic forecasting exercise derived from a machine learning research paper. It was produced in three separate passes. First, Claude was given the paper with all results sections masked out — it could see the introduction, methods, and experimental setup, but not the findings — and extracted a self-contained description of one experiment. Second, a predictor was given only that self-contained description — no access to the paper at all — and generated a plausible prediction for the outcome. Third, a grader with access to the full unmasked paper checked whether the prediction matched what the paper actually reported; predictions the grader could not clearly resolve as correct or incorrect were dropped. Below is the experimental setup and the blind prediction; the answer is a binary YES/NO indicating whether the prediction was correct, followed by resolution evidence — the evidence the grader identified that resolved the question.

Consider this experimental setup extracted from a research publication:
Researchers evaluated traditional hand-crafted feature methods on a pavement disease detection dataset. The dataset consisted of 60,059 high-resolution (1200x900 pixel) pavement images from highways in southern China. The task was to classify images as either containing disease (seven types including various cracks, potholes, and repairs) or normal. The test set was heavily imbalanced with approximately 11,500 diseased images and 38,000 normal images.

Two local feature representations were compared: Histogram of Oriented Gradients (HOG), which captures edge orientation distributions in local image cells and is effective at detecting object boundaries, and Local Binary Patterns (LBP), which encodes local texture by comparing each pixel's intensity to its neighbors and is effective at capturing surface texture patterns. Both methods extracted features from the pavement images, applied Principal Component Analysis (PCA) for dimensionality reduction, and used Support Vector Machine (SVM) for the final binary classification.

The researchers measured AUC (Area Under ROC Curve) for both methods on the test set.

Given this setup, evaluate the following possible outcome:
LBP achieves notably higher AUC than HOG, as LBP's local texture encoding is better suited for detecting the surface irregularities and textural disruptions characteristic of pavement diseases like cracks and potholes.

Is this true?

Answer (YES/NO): YES